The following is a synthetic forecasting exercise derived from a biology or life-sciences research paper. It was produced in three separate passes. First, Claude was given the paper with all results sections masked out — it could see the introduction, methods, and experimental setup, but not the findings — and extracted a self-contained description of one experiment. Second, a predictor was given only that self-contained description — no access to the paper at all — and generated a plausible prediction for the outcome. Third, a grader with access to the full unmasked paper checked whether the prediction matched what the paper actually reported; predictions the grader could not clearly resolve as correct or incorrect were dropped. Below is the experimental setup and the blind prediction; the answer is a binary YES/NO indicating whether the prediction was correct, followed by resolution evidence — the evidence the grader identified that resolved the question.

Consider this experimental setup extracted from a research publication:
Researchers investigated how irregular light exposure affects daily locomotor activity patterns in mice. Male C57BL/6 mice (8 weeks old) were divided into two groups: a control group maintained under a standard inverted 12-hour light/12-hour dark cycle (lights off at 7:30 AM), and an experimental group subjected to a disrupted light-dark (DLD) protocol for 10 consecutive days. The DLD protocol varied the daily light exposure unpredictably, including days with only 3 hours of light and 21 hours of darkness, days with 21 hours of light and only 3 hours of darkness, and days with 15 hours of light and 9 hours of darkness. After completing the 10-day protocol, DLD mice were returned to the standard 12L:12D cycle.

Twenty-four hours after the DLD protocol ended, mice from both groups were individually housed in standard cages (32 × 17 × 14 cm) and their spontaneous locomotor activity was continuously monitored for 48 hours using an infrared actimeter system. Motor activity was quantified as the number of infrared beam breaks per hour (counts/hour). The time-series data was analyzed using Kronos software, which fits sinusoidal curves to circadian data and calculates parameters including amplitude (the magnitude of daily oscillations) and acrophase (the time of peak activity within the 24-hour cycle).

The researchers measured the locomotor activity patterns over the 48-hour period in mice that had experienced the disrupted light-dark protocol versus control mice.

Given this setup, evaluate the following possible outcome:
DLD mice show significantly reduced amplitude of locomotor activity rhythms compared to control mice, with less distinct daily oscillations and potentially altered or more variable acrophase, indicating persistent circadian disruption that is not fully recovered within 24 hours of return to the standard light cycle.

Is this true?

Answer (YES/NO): NO